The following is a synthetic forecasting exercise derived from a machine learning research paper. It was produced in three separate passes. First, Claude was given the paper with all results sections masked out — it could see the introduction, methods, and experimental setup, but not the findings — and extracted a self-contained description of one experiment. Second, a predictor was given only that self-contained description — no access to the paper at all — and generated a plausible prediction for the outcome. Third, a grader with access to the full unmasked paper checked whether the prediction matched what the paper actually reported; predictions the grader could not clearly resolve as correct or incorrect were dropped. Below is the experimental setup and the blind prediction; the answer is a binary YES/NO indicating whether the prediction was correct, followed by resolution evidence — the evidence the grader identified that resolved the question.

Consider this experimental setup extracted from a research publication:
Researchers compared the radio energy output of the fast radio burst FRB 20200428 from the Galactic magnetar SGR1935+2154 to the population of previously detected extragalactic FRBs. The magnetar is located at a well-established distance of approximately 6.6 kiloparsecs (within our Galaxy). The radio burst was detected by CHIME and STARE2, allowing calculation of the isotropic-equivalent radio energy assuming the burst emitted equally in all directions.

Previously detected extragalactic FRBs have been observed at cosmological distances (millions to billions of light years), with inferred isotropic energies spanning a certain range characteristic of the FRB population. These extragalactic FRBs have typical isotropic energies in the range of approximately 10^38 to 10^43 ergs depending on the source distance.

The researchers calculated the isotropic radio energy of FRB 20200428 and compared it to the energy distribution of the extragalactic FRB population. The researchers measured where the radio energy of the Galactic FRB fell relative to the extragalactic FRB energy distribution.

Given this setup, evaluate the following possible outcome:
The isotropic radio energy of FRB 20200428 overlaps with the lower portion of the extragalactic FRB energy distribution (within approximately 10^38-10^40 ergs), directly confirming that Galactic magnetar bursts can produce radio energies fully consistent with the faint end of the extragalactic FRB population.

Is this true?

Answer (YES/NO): NO